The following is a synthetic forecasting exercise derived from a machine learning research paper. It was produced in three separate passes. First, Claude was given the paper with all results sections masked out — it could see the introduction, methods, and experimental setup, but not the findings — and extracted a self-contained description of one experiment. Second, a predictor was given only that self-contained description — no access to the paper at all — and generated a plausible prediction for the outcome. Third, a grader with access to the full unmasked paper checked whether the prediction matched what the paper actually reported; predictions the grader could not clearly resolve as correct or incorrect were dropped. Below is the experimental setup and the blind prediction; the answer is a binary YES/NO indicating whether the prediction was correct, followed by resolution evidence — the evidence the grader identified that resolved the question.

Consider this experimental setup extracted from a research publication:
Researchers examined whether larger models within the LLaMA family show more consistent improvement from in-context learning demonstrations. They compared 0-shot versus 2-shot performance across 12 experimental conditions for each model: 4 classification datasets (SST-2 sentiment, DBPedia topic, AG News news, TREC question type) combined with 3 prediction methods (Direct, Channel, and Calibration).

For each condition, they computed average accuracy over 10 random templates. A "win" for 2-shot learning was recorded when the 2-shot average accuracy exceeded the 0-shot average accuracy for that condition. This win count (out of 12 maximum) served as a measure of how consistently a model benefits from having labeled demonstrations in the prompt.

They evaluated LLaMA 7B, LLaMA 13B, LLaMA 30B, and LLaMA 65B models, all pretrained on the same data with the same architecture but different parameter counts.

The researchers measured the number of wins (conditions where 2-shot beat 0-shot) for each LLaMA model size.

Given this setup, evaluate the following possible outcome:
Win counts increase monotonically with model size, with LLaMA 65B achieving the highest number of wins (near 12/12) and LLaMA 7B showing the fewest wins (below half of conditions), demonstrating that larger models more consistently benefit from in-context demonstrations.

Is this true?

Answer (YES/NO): NO